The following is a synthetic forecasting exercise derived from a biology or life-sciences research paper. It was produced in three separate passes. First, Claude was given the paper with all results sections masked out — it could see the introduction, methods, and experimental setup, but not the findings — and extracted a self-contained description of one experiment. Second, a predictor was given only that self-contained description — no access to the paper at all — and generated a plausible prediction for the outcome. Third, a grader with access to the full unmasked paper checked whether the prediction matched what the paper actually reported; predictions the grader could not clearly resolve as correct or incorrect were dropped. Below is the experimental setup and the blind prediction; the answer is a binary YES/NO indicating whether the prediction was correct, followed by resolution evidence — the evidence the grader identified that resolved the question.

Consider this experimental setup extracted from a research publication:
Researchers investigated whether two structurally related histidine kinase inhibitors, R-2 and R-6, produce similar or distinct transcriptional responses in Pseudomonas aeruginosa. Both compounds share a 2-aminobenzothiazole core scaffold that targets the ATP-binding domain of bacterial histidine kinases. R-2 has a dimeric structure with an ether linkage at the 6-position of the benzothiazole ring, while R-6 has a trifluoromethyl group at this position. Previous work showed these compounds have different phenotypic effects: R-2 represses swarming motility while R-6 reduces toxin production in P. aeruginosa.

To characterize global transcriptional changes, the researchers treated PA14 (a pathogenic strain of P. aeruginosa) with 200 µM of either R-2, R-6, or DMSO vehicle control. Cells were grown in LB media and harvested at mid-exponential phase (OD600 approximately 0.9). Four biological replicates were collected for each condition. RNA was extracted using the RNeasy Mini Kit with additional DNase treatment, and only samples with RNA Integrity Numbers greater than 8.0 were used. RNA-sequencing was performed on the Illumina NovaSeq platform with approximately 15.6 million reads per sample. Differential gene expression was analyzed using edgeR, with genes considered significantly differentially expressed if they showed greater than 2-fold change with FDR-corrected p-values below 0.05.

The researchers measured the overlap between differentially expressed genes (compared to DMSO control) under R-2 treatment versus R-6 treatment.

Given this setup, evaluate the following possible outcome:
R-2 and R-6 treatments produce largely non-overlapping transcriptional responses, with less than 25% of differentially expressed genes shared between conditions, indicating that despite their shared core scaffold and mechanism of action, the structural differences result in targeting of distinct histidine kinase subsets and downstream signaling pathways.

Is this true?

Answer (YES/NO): YES